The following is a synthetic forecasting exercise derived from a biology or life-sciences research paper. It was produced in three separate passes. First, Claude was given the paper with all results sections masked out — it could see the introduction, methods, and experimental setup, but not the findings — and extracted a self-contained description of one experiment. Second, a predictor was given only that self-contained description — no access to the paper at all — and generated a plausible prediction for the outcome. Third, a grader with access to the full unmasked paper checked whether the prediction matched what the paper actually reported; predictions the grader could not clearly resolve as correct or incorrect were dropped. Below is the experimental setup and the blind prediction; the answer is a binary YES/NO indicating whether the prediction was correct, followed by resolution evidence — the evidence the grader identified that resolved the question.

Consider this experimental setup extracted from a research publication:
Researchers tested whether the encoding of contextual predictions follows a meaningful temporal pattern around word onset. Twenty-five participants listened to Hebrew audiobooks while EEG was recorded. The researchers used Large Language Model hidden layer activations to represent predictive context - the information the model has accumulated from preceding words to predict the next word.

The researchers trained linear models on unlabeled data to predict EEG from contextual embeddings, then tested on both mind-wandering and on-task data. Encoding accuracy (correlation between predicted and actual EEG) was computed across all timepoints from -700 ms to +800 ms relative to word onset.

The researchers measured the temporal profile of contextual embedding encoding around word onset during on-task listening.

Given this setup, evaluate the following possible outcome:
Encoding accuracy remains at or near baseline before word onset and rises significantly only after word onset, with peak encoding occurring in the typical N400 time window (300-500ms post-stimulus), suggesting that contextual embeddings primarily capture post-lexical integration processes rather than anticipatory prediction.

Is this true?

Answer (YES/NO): NO